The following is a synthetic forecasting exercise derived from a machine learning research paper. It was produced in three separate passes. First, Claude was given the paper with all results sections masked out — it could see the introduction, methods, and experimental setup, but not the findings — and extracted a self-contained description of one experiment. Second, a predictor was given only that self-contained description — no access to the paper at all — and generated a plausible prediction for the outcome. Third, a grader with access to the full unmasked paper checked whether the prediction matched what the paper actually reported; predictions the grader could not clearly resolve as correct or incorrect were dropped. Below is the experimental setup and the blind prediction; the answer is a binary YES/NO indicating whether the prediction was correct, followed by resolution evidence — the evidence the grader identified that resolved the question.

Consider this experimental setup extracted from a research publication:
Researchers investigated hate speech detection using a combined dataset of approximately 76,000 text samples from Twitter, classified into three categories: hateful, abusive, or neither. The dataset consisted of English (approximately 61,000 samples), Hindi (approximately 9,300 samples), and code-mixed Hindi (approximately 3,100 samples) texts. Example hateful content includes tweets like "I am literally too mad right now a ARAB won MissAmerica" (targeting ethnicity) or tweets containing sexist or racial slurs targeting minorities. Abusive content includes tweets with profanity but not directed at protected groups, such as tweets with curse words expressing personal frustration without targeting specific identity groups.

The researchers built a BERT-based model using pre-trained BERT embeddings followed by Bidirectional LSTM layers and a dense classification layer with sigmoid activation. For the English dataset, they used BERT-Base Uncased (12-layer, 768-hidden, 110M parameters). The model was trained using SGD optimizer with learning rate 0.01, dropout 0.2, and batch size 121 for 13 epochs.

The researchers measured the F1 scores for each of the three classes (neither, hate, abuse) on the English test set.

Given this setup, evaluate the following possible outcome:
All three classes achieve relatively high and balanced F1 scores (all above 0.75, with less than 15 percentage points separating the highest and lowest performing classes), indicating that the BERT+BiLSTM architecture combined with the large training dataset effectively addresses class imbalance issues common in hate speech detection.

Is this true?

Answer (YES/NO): NO